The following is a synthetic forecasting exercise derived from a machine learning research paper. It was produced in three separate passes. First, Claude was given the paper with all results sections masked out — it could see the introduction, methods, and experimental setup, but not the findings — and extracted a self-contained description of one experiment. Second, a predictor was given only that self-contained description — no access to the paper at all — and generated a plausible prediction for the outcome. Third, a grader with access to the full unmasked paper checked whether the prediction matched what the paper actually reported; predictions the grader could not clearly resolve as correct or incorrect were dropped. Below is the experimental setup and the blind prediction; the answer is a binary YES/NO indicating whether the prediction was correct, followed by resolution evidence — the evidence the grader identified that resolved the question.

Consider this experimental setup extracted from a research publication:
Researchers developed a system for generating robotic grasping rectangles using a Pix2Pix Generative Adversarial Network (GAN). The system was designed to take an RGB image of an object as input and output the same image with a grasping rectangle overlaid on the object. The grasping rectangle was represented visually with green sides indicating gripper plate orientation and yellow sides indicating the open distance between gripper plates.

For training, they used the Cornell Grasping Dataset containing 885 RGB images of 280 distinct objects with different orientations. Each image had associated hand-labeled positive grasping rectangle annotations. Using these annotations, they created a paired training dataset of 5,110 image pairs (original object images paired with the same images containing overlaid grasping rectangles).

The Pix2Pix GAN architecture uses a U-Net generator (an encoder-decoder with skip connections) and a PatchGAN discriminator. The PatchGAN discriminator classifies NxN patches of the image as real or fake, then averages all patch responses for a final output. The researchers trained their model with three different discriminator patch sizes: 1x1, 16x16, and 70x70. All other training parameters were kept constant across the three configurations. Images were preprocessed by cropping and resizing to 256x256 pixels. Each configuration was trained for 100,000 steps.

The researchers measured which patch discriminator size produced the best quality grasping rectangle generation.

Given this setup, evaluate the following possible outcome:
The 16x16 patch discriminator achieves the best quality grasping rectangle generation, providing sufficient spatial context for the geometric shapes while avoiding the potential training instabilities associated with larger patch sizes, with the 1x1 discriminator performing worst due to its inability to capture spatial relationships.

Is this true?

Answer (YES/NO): NO